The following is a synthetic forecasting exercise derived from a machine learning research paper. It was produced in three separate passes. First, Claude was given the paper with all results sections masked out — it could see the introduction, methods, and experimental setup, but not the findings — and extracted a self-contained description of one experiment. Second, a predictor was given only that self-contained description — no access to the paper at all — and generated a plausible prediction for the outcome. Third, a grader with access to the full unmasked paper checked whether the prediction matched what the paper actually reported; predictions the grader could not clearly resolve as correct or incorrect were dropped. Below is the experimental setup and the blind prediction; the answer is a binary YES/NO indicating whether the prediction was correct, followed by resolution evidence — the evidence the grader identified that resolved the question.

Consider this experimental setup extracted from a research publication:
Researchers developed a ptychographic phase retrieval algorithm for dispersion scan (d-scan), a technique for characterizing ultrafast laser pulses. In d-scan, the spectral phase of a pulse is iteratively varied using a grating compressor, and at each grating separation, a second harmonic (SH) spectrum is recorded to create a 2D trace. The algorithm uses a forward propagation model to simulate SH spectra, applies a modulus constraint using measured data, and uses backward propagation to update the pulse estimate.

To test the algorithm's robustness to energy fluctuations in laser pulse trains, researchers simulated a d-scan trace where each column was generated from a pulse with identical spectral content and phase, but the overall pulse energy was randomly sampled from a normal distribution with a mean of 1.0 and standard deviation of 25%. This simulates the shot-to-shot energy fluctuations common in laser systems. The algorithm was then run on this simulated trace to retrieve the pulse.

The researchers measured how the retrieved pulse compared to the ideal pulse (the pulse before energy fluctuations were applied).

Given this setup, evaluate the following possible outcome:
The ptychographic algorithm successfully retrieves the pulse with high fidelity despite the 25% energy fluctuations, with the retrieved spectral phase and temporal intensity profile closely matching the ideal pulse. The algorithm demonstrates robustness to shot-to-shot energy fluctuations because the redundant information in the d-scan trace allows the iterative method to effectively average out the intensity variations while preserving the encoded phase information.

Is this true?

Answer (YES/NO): YES